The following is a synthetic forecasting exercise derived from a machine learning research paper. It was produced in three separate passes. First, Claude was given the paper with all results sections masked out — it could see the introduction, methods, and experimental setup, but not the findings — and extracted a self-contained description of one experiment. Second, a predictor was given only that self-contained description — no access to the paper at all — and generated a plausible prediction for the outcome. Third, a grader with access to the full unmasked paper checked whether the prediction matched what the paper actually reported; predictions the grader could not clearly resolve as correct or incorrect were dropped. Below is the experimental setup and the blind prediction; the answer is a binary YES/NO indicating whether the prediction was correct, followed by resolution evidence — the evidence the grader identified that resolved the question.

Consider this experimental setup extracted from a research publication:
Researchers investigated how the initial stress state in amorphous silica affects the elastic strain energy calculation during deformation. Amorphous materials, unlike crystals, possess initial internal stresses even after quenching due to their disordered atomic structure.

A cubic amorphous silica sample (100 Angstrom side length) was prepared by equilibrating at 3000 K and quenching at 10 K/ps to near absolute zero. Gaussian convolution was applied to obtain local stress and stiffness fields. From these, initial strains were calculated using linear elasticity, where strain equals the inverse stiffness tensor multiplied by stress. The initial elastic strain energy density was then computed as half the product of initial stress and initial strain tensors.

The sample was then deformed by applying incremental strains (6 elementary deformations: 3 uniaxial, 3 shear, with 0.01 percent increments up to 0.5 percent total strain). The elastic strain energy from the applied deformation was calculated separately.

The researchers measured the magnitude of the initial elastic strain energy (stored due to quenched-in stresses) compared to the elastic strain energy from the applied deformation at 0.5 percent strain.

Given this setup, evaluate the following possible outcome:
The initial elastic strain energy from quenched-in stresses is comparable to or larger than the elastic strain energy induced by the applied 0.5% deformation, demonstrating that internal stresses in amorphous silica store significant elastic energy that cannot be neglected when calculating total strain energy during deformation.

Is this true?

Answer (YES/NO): NO